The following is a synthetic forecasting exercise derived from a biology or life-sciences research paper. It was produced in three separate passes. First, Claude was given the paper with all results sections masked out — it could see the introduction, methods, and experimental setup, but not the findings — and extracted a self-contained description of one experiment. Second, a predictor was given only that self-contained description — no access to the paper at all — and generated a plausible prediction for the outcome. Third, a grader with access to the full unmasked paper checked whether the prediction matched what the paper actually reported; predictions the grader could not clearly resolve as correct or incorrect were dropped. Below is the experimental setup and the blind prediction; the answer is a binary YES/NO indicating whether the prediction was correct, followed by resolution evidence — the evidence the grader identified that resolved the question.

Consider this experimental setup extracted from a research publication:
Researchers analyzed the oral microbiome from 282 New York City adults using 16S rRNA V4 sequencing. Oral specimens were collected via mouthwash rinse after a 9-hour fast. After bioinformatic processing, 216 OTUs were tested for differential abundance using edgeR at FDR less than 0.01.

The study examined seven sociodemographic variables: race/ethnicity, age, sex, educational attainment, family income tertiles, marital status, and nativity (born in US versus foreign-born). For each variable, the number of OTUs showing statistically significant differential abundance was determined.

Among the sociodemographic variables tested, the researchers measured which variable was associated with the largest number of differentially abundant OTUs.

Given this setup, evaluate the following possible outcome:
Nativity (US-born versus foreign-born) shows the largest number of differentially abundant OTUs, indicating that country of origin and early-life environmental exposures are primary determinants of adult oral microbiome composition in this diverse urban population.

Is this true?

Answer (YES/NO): NO